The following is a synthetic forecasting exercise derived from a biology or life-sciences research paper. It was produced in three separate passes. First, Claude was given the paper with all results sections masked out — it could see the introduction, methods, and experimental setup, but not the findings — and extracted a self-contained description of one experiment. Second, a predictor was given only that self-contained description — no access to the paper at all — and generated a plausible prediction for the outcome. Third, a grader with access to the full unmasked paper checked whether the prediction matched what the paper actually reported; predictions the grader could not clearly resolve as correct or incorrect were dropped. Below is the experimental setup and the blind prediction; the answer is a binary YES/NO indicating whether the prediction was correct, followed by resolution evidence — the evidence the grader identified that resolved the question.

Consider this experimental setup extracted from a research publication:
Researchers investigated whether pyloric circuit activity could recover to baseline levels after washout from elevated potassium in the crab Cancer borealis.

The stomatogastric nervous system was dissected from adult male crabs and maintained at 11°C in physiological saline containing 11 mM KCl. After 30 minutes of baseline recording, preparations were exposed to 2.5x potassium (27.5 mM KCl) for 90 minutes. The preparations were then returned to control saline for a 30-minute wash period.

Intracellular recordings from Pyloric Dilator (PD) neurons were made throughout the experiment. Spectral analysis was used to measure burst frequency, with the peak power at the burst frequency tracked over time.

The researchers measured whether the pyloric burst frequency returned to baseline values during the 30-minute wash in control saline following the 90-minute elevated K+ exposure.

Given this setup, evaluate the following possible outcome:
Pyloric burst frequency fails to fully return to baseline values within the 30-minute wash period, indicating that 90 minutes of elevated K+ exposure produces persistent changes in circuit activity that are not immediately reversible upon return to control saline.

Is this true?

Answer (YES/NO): NO